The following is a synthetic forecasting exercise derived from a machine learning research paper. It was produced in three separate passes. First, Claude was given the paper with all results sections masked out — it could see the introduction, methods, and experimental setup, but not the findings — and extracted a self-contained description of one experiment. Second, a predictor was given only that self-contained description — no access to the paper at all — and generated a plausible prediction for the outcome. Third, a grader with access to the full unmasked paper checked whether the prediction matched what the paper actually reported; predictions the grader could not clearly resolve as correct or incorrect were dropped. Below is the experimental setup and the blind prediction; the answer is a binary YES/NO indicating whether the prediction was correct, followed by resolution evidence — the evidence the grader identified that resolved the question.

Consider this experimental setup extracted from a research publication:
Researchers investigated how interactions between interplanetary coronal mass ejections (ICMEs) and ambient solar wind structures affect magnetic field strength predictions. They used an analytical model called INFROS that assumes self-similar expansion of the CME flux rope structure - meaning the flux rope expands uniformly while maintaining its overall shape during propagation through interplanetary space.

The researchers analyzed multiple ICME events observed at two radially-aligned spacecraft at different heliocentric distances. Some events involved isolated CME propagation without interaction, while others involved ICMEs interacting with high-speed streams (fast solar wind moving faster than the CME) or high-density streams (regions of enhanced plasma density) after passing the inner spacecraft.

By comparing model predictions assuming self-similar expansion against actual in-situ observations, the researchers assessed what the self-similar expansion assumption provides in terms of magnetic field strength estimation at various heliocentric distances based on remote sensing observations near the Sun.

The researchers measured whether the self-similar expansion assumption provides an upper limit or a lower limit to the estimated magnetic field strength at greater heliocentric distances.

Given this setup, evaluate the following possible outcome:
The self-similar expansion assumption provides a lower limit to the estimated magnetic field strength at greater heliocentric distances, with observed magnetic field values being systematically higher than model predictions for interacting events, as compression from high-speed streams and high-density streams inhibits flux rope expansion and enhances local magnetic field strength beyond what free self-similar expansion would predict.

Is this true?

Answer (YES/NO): YES